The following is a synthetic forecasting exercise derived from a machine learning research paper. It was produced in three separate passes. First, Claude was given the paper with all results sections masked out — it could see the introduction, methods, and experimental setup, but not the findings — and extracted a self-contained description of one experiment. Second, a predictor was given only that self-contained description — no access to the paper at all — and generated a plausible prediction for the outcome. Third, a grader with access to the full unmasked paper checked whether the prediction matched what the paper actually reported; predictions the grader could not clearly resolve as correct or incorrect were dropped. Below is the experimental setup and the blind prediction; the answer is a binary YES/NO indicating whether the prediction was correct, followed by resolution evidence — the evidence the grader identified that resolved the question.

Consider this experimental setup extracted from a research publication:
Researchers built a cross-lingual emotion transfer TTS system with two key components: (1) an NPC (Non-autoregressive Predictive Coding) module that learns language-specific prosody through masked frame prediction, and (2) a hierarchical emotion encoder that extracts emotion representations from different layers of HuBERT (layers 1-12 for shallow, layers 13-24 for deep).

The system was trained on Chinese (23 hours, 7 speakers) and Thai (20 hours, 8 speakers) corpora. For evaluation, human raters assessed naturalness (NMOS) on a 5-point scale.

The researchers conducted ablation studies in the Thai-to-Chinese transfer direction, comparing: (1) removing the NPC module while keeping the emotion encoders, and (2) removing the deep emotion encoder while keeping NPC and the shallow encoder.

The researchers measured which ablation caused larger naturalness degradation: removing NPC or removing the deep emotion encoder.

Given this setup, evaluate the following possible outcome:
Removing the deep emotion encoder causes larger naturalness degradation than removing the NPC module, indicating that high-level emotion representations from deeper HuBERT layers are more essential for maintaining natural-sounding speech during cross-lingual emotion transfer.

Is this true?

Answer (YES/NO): NO